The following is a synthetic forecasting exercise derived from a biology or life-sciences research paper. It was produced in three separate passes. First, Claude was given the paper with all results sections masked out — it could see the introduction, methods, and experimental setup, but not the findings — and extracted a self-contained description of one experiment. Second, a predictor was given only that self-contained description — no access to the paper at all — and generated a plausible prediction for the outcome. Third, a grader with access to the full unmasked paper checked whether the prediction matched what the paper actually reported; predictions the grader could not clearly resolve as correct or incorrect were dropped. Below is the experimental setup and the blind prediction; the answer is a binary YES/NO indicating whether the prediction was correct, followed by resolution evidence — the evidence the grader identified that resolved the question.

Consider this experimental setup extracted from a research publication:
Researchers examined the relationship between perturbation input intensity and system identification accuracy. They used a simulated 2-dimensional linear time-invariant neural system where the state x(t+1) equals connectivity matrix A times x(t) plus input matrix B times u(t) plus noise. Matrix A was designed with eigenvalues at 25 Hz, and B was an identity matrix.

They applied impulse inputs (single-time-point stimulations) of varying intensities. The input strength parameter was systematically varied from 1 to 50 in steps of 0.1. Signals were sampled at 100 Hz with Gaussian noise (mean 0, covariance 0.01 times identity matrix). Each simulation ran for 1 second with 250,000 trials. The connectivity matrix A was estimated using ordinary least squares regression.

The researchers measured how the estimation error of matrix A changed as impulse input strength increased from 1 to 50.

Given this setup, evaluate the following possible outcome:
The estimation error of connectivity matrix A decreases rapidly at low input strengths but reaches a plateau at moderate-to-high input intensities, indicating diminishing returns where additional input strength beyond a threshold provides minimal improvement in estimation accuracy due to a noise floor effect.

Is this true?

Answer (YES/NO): NO